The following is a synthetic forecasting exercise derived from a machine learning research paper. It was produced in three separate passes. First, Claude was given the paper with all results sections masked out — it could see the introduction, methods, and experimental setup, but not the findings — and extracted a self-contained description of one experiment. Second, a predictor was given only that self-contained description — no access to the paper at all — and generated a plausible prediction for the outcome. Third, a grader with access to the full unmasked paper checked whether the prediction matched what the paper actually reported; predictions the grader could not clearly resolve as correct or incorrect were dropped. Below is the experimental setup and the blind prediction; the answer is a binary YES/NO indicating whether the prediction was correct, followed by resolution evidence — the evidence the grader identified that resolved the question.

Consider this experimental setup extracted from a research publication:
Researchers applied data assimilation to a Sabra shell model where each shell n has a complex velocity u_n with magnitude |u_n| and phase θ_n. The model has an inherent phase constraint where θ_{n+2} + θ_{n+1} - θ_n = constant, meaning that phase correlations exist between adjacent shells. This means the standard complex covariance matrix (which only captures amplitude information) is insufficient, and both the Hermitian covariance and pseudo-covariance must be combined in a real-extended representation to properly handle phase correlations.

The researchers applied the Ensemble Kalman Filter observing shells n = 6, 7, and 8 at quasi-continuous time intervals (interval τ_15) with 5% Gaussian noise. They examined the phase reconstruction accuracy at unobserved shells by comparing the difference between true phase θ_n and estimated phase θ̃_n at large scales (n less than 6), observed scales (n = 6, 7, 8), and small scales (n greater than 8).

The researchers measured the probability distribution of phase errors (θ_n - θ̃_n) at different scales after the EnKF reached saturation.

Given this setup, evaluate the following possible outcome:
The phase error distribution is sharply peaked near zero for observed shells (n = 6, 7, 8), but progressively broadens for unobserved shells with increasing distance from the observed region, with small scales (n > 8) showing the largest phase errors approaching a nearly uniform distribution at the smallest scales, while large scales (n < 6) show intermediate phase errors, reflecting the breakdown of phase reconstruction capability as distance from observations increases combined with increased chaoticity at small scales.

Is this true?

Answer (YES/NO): NO